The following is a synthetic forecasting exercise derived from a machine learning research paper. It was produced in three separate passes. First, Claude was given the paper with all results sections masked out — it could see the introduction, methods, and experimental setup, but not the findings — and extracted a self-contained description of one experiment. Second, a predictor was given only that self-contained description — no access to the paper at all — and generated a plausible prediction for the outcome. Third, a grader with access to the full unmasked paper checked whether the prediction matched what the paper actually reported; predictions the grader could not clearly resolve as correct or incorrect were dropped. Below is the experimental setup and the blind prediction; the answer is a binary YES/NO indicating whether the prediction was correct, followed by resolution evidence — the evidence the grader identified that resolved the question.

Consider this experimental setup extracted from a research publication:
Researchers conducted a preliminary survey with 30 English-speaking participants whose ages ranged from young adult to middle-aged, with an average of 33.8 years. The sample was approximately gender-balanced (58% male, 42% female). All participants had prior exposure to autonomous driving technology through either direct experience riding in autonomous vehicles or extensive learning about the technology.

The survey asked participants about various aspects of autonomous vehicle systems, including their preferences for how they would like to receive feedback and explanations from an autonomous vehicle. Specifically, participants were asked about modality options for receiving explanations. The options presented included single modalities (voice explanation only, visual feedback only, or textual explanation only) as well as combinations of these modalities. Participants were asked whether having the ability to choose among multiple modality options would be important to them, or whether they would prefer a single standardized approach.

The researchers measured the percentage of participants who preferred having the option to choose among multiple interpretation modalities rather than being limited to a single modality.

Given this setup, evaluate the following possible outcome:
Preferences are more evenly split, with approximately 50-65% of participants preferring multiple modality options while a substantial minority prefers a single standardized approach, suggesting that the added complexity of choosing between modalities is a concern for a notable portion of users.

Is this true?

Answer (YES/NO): YES